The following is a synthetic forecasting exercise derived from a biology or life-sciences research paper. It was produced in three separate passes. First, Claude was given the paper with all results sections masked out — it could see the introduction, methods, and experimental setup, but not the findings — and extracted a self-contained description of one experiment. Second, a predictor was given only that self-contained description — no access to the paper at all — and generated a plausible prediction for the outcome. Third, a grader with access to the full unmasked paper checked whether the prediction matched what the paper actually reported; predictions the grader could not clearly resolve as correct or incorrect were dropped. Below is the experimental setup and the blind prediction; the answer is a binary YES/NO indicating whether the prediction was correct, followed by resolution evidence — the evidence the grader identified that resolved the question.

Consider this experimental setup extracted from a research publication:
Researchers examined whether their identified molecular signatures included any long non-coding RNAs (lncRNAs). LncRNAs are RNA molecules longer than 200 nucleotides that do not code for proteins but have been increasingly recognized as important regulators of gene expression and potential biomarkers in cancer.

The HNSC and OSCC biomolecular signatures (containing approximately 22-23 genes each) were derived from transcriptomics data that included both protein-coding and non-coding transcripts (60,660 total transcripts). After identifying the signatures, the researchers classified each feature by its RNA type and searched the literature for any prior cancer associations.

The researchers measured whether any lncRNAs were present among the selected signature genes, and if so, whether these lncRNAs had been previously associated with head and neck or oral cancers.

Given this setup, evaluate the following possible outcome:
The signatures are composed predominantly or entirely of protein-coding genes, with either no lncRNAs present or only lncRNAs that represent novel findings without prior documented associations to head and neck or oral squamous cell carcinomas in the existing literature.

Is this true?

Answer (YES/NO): NO